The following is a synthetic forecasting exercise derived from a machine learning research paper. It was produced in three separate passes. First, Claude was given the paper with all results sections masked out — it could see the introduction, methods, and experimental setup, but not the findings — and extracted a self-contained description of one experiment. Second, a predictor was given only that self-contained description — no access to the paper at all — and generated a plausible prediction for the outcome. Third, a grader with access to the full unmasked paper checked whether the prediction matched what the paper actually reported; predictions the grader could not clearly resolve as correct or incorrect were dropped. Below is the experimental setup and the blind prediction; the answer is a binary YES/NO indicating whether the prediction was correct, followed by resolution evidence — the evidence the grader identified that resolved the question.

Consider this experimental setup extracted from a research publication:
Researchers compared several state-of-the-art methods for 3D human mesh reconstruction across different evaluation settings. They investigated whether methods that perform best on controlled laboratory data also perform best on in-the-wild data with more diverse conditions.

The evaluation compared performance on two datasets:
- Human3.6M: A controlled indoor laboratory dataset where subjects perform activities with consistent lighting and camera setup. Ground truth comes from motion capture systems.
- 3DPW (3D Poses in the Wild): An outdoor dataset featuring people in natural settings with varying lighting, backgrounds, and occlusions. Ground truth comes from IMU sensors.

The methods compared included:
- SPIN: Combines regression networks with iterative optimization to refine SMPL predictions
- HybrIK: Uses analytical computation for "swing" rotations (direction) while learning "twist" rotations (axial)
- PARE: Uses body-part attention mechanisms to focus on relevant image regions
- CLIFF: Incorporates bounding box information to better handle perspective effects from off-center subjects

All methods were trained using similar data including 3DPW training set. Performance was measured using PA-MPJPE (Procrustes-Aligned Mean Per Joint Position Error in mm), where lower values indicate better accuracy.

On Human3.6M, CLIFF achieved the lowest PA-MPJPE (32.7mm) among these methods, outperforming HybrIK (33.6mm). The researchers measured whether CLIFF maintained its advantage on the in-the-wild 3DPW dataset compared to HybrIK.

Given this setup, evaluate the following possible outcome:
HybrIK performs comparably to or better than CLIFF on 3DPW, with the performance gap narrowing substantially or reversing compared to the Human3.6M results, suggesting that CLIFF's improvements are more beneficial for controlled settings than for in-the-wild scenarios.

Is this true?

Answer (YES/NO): NO